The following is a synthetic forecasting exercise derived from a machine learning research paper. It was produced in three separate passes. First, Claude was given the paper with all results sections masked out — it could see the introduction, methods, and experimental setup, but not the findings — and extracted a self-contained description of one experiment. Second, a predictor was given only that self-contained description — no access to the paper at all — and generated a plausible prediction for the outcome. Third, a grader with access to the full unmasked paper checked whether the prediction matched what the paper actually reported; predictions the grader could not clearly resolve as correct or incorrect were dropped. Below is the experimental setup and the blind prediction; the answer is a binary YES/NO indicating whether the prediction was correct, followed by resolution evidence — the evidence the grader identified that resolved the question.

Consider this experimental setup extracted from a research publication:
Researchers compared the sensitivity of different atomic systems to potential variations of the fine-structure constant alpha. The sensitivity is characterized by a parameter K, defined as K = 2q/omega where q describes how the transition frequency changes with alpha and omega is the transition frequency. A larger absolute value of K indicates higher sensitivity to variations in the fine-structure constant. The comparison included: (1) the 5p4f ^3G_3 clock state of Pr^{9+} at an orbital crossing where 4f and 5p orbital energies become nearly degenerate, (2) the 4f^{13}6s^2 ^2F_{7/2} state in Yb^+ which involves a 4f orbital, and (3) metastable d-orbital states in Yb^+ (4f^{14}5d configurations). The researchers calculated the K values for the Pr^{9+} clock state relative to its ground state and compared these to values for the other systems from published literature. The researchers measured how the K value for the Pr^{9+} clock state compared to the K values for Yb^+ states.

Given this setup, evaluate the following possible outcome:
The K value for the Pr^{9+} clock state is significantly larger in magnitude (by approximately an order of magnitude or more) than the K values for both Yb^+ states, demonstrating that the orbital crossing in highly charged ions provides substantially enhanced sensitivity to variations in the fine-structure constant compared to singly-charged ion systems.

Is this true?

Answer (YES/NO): NO